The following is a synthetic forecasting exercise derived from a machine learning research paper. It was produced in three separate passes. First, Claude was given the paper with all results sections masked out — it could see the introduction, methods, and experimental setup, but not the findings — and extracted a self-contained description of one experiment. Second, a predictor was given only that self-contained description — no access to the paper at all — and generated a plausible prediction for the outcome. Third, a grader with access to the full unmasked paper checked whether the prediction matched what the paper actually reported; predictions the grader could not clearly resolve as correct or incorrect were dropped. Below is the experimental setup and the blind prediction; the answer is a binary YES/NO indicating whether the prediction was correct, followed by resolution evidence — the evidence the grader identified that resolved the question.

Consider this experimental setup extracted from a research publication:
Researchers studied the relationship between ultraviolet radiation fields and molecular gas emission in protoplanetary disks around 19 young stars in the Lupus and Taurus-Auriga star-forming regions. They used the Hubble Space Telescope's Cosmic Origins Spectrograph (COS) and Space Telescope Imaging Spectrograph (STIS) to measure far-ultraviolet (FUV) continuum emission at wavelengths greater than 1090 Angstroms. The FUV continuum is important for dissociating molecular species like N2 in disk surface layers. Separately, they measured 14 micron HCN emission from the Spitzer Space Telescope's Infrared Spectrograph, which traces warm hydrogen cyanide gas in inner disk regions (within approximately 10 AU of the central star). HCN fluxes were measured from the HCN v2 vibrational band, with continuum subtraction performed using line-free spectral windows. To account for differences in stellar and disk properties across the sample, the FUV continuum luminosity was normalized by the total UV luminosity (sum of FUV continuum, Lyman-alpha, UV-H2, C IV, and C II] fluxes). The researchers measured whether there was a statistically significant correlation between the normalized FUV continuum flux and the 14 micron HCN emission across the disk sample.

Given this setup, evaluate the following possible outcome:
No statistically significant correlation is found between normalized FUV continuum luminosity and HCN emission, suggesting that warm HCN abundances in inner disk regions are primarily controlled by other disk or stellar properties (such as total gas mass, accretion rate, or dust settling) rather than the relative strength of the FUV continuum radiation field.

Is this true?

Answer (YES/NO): NO